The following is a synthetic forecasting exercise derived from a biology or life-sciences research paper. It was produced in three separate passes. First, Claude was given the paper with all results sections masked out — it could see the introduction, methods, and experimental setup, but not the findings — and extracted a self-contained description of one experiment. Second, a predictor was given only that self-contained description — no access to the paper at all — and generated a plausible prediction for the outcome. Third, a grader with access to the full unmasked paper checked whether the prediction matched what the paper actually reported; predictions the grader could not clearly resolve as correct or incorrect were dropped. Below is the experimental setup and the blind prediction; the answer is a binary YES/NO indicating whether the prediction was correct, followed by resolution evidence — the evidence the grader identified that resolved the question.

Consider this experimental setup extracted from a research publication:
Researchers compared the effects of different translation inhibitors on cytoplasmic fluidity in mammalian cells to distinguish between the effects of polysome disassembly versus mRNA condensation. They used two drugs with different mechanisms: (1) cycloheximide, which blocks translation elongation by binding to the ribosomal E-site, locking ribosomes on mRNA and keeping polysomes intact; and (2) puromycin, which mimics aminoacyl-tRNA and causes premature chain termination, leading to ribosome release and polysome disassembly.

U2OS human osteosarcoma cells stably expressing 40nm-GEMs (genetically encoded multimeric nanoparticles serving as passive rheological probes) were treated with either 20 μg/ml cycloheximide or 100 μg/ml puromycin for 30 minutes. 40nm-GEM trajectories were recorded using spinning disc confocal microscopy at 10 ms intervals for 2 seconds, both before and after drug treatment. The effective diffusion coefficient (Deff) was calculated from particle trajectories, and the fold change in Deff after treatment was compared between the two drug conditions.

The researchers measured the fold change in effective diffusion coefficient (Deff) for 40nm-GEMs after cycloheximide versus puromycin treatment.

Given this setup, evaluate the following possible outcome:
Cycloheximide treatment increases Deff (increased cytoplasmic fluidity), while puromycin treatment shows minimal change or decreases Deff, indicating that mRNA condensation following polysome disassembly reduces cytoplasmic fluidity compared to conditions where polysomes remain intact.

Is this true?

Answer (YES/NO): NO